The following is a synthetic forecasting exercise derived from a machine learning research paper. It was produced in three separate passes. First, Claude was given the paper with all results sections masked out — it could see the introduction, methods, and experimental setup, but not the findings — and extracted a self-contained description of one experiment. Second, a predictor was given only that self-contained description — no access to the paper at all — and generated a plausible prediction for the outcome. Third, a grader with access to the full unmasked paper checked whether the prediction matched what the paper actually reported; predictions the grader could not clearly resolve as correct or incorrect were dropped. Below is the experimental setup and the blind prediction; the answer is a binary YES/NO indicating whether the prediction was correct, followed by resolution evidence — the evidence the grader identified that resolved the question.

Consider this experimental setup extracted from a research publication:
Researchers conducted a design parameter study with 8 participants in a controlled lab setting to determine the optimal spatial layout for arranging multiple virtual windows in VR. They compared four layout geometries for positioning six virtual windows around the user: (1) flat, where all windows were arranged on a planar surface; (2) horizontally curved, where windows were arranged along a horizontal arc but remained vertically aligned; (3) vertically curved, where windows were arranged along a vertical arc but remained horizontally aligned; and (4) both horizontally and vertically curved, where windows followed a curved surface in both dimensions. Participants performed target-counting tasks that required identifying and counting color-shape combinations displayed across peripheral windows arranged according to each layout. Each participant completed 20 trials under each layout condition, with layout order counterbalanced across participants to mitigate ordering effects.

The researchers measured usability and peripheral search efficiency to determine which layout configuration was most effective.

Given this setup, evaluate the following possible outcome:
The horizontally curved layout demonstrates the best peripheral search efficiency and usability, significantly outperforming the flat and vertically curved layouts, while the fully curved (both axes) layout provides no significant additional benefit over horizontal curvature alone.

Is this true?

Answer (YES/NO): NO